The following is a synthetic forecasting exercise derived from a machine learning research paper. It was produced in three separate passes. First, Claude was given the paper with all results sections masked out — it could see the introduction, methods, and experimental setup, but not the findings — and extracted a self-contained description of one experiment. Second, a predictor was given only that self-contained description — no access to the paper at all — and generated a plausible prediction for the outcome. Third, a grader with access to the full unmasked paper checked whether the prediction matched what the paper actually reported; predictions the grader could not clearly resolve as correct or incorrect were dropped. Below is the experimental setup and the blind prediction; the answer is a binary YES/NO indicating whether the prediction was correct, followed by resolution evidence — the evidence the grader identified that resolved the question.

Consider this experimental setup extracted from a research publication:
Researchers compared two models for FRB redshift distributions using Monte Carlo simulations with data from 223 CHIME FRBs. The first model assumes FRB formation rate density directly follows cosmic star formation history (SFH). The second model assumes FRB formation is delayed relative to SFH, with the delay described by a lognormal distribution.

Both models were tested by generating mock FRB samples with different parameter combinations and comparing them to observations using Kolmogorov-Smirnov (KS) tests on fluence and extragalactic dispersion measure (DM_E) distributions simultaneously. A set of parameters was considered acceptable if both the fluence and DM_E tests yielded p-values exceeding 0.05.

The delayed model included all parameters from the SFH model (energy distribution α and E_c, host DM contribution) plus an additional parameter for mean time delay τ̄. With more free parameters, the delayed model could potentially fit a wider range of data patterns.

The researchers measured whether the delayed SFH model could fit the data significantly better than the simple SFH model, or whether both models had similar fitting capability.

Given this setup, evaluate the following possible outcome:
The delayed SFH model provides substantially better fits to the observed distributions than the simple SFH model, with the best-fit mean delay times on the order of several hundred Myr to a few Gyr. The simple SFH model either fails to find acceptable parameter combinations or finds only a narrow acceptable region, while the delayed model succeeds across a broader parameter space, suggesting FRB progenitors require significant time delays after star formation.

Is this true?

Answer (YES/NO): NO